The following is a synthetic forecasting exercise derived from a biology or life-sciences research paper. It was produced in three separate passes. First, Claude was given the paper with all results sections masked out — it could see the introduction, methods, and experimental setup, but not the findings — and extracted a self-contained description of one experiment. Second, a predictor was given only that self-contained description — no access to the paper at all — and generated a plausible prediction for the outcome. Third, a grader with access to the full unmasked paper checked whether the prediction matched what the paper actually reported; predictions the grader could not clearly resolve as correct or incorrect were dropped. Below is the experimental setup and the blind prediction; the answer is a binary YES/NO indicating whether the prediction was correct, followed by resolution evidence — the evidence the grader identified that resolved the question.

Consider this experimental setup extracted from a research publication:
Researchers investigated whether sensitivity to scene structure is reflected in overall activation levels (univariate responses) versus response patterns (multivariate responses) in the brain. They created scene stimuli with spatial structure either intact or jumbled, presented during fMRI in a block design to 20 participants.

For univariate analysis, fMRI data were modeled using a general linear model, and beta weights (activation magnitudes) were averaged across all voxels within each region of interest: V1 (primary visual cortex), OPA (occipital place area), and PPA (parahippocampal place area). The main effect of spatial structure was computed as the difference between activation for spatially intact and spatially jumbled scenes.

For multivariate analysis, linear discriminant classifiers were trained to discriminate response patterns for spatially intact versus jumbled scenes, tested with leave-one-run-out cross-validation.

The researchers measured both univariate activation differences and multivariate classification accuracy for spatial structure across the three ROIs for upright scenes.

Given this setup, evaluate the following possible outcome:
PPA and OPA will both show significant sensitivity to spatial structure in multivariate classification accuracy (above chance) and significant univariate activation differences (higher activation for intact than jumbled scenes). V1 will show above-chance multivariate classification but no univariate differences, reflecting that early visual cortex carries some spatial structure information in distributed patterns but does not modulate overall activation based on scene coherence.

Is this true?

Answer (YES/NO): YES